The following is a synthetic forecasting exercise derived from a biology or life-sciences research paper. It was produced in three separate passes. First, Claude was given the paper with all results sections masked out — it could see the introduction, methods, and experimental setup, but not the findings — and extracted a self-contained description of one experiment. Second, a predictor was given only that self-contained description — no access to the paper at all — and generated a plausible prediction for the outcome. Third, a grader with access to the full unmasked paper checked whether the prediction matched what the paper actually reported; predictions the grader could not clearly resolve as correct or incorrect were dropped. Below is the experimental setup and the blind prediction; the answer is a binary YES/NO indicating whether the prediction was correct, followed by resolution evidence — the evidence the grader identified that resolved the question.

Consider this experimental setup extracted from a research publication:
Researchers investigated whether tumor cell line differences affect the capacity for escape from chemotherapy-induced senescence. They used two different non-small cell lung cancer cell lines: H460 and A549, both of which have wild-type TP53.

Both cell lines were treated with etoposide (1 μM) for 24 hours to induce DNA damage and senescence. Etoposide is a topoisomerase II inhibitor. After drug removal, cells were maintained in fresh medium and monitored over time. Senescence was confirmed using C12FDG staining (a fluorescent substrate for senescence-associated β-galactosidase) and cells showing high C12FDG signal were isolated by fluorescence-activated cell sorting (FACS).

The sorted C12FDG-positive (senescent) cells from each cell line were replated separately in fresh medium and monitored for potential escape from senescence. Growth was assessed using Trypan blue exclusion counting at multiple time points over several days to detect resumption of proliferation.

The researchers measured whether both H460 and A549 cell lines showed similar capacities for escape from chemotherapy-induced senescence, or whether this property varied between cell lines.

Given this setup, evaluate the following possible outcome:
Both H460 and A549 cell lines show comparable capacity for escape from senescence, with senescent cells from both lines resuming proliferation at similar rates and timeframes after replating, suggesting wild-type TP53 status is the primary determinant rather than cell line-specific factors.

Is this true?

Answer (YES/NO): NO